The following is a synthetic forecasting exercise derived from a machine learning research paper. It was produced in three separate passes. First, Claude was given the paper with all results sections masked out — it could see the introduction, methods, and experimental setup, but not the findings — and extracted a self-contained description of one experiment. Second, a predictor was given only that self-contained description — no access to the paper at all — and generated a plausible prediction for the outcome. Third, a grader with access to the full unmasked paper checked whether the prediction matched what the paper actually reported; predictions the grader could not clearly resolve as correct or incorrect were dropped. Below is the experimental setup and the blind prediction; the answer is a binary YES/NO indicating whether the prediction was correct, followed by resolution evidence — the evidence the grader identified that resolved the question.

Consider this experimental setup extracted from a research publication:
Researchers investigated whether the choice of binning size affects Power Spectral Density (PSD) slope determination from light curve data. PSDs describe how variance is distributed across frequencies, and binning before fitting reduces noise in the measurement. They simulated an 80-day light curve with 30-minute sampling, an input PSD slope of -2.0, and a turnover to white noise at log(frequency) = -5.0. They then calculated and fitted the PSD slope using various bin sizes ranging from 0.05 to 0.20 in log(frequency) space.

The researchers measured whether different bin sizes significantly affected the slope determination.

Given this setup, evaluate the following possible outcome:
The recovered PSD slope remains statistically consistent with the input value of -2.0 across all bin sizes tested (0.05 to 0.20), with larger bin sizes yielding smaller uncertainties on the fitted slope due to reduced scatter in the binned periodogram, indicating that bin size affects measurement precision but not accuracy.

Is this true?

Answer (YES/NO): NO